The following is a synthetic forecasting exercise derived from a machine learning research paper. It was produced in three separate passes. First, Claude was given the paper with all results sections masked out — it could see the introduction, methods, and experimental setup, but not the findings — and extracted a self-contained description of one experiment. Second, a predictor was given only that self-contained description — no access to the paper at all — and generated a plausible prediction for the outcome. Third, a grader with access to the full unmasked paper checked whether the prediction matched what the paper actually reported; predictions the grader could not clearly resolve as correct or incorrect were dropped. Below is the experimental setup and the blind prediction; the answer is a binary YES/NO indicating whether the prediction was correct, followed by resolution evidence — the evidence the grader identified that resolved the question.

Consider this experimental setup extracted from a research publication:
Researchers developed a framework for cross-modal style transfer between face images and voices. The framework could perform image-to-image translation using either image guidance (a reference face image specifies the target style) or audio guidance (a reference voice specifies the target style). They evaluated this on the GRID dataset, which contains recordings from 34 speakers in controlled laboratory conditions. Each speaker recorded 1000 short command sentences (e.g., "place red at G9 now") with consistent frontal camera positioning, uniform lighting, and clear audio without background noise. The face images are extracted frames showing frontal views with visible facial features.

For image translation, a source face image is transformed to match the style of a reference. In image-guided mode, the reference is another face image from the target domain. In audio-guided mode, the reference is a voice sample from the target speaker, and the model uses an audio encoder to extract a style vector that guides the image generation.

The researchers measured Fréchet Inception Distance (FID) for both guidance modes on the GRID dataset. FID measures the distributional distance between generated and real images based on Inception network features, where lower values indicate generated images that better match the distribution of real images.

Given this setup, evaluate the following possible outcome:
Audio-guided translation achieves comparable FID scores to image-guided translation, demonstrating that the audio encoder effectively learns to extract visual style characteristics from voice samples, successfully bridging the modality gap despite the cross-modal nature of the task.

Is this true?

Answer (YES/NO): NO